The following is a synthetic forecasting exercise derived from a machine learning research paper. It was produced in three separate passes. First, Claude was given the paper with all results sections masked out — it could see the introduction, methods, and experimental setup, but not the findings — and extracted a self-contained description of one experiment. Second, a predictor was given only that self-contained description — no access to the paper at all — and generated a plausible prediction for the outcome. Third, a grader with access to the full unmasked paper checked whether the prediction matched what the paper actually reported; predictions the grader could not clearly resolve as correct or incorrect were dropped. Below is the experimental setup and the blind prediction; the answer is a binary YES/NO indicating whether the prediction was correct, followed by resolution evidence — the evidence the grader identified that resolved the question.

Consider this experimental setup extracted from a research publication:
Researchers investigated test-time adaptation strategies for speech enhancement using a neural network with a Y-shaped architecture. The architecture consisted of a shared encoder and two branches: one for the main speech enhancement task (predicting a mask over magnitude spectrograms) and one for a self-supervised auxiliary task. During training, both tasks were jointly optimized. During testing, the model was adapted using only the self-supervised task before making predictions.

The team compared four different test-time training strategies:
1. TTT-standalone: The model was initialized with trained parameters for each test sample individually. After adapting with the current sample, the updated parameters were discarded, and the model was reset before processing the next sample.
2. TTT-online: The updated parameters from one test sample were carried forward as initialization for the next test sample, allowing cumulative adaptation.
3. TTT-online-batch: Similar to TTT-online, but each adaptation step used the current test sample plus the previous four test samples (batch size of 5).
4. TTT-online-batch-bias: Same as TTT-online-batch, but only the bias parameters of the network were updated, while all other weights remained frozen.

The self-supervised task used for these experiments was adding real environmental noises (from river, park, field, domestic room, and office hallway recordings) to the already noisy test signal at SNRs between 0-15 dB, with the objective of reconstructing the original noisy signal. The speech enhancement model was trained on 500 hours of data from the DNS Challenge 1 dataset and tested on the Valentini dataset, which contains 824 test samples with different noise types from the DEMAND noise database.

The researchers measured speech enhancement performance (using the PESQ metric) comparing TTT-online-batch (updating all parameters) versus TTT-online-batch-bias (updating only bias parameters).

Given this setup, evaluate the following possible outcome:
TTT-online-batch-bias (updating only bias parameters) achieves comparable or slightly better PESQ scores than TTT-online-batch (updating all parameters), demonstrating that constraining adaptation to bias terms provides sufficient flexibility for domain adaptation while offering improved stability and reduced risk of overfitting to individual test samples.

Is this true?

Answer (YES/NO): NO